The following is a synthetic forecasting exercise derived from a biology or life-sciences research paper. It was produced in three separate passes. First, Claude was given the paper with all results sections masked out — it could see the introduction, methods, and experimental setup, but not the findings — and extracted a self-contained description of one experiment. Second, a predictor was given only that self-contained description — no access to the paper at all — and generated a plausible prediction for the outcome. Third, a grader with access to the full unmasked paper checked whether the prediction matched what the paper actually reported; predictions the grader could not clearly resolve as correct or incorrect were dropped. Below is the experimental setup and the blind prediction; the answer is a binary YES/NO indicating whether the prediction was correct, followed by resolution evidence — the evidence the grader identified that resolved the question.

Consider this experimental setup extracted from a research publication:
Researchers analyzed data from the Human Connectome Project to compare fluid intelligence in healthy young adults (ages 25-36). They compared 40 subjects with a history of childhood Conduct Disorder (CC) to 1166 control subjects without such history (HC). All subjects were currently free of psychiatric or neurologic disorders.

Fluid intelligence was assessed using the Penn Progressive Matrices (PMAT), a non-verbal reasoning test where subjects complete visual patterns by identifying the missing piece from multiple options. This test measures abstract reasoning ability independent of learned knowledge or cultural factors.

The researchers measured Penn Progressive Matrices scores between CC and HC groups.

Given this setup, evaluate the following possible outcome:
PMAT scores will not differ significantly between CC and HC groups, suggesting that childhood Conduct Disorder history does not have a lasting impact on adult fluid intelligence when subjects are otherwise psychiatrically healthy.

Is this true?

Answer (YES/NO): YES